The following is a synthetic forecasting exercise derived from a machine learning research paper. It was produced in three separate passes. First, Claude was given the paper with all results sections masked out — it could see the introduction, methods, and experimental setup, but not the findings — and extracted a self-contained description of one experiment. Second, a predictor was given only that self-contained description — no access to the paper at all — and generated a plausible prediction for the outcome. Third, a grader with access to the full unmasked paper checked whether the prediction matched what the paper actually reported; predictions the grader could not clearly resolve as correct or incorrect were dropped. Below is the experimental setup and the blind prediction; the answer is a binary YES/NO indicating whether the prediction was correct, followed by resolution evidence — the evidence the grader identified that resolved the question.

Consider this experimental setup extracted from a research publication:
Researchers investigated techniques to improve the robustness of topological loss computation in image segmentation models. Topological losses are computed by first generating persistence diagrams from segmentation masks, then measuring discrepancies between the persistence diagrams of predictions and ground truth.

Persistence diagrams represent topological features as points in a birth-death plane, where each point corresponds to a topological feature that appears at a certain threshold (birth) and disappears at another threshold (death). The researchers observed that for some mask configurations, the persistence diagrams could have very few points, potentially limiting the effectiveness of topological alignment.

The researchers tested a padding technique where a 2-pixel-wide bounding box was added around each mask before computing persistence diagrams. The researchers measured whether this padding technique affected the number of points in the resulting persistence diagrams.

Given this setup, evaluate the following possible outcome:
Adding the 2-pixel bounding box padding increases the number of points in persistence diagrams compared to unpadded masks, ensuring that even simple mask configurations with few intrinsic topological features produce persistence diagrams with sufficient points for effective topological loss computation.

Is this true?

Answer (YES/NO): YES